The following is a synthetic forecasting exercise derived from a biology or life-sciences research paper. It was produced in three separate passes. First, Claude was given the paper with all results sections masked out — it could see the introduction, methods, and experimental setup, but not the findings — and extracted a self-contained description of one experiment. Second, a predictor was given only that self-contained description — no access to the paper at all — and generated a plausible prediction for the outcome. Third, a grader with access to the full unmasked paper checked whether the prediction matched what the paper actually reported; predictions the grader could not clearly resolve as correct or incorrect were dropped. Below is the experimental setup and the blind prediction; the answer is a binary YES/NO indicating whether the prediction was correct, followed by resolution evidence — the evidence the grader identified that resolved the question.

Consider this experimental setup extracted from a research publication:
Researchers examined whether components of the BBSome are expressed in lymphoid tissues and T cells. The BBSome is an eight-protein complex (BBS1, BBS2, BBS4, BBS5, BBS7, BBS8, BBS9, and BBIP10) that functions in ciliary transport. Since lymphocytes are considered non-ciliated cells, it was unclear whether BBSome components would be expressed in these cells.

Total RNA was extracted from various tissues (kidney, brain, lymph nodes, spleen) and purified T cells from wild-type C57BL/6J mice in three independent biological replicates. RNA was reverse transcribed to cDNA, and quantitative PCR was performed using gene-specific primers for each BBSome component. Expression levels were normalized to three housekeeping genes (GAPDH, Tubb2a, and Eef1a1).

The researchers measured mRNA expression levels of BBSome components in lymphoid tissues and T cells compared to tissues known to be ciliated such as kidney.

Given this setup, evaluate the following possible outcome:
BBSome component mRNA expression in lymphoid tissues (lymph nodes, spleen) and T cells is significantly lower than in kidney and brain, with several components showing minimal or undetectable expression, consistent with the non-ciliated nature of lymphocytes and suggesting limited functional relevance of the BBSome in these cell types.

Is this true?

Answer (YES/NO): NO